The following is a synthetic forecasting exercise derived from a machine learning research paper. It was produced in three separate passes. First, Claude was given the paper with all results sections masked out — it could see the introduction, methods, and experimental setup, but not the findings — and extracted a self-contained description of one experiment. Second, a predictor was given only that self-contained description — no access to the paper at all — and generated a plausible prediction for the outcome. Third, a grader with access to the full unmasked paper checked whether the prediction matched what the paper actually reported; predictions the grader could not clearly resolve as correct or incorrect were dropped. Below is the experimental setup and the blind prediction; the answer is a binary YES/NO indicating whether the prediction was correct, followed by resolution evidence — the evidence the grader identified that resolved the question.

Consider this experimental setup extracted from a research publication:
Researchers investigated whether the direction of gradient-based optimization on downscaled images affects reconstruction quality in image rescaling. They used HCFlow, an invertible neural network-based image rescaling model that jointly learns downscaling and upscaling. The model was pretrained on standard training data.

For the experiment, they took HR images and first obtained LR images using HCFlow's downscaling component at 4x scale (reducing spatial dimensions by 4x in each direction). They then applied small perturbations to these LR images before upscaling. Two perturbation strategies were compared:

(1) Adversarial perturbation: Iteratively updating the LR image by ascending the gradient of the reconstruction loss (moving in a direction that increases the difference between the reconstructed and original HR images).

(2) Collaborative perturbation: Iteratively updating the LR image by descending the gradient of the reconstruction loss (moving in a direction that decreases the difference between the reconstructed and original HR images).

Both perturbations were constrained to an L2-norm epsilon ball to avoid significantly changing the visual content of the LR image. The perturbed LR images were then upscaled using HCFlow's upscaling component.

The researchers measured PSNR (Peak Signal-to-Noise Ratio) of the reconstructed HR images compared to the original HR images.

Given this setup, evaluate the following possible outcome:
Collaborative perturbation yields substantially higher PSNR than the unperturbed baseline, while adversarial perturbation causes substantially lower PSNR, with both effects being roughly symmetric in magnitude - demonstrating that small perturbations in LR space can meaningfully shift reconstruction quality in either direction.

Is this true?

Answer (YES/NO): NO